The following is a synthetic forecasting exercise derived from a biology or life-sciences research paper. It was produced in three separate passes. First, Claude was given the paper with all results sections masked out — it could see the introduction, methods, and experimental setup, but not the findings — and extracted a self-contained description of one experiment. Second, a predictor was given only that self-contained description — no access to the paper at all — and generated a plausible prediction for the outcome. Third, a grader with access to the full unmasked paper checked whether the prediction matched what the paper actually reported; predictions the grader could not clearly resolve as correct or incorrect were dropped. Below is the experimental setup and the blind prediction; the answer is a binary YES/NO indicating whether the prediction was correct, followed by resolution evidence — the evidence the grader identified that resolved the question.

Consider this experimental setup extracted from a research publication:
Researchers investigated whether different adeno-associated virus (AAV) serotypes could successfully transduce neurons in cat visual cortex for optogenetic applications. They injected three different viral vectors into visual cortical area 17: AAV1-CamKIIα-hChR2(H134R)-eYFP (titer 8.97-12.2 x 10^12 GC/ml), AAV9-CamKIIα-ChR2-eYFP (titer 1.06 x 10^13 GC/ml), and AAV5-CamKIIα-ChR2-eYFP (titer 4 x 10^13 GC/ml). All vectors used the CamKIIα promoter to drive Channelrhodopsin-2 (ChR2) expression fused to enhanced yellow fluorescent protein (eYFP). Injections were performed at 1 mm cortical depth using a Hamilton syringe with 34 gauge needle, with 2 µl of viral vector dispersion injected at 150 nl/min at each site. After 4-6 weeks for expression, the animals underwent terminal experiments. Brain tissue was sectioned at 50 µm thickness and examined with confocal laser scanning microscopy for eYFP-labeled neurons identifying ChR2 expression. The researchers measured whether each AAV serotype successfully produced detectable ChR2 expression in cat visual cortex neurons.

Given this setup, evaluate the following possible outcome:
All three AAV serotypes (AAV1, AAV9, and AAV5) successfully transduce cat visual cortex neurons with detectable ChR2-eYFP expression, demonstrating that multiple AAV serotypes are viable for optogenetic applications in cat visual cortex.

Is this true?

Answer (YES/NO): NO